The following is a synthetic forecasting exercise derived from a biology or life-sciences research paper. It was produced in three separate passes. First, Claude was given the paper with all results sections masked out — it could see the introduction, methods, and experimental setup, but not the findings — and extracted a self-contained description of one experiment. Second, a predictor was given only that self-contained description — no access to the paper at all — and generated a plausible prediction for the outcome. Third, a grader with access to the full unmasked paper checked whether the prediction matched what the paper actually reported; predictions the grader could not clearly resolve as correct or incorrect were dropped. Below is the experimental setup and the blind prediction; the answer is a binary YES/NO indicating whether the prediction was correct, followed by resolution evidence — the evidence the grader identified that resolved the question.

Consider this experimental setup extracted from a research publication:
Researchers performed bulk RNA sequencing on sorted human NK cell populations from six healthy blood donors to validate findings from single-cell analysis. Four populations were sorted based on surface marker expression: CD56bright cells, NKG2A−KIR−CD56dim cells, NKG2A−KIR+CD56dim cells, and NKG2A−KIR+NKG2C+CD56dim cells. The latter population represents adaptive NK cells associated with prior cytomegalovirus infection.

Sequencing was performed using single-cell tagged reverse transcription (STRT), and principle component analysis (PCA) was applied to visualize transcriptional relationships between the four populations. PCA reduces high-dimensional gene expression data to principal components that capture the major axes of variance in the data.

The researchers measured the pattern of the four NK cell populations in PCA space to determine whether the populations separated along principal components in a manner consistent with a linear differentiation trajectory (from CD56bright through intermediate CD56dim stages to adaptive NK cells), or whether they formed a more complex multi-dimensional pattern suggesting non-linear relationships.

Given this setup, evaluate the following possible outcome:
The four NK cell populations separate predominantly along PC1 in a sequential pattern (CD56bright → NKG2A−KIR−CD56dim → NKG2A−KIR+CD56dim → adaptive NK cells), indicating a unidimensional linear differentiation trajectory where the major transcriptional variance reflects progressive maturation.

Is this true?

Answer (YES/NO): NO